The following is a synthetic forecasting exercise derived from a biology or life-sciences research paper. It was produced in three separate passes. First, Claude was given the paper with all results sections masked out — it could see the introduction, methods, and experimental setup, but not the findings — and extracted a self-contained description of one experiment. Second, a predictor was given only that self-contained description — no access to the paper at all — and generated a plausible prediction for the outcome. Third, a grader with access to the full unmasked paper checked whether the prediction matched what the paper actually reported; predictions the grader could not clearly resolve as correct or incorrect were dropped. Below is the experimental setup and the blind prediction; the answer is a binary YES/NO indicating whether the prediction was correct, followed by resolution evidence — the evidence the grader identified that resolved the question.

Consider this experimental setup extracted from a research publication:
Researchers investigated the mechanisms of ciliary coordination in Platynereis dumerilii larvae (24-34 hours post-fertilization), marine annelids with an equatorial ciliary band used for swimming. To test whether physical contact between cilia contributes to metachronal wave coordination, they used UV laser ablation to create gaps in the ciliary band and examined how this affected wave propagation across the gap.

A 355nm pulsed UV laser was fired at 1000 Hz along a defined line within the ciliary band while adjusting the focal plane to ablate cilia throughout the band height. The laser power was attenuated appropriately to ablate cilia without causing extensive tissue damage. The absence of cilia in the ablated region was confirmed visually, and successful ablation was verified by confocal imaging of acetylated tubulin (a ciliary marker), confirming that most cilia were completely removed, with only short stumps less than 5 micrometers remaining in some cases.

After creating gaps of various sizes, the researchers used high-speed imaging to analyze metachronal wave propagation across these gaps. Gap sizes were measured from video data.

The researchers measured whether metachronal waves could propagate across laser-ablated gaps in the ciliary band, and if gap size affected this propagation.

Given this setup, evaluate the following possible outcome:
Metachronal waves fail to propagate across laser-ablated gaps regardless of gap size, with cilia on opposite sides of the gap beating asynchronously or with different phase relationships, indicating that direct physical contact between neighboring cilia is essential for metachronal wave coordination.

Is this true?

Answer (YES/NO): YES